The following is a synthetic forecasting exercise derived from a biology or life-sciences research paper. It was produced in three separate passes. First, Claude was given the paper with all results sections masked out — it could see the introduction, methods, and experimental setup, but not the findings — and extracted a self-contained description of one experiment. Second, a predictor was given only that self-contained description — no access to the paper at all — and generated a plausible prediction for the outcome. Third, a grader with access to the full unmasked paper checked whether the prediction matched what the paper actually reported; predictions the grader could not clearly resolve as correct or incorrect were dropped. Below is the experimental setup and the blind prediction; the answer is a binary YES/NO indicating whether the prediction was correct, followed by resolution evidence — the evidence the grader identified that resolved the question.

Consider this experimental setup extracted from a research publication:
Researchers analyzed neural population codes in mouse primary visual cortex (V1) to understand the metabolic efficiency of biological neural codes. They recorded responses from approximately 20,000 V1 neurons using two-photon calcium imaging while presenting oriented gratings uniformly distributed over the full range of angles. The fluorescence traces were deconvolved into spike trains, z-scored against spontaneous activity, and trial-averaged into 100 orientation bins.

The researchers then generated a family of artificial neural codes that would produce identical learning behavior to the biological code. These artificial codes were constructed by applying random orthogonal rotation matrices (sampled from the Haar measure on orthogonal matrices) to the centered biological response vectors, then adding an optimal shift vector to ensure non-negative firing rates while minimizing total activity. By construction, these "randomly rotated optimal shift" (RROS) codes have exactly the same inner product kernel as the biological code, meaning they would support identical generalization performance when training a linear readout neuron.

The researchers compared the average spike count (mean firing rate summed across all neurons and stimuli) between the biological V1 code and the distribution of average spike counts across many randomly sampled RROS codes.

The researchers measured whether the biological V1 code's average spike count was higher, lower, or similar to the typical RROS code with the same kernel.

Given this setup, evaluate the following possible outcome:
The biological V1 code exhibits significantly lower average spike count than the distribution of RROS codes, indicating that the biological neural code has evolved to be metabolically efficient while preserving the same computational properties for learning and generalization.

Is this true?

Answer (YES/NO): YES